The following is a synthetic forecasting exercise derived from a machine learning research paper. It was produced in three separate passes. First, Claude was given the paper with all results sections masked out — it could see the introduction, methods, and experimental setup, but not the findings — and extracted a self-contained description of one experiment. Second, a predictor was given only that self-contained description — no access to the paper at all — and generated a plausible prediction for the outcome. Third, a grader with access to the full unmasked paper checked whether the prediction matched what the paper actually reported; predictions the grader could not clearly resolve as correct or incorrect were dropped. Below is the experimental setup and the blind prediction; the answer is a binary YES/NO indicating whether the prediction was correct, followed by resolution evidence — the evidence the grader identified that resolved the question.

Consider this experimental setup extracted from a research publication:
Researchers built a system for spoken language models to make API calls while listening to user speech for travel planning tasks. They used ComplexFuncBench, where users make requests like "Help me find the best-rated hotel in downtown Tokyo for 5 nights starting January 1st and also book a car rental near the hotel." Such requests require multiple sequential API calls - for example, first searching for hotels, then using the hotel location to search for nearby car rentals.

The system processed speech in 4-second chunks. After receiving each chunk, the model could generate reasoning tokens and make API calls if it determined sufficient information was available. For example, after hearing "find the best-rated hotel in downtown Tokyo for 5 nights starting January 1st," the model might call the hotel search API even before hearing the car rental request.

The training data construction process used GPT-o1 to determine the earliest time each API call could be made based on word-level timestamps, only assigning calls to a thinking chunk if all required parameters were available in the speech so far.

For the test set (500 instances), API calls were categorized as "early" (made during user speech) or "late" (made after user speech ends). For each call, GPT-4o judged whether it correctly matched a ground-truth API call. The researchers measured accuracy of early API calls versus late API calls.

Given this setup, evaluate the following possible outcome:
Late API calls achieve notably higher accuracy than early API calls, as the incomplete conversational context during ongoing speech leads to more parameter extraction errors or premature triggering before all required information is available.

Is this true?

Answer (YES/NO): NO